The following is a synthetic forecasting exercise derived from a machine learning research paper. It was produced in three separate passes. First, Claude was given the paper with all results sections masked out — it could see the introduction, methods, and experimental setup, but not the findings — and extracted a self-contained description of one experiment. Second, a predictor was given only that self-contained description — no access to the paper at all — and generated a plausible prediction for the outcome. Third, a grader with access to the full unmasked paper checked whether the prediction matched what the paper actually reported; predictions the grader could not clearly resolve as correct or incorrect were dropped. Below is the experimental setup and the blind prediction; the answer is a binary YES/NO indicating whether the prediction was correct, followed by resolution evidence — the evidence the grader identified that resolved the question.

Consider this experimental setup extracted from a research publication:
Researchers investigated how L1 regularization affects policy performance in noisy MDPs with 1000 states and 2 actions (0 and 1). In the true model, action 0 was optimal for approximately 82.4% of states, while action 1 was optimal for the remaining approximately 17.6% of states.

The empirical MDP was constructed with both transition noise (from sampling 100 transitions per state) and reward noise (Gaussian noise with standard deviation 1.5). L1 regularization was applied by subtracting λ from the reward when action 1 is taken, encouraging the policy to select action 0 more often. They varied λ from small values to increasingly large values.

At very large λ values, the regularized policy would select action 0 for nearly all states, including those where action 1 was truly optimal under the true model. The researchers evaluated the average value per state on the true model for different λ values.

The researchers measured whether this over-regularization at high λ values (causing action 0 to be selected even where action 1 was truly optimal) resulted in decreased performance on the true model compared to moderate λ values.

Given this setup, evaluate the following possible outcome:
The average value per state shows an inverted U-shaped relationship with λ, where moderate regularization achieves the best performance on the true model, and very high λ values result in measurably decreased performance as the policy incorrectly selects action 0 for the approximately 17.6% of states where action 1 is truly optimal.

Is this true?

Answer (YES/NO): YES